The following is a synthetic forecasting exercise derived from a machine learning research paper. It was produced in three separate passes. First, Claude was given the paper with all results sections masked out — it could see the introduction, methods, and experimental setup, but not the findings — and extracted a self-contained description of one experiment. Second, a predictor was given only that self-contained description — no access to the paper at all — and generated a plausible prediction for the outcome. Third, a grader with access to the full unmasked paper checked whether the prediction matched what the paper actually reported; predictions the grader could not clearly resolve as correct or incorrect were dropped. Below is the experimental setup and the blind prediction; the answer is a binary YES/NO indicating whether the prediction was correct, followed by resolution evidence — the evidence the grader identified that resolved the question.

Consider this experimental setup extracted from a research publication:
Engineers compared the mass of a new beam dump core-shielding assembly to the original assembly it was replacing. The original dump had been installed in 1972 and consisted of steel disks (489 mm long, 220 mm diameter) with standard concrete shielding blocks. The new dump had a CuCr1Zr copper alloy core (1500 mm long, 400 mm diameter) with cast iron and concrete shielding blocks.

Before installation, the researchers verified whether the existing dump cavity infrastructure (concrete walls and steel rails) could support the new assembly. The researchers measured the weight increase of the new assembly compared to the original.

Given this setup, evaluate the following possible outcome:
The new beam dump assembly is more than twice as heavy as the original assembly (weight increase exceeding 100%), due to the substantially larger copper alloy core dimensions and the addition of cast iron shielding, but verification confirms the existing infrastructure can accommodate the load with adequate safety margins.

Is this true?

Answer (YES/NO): NO